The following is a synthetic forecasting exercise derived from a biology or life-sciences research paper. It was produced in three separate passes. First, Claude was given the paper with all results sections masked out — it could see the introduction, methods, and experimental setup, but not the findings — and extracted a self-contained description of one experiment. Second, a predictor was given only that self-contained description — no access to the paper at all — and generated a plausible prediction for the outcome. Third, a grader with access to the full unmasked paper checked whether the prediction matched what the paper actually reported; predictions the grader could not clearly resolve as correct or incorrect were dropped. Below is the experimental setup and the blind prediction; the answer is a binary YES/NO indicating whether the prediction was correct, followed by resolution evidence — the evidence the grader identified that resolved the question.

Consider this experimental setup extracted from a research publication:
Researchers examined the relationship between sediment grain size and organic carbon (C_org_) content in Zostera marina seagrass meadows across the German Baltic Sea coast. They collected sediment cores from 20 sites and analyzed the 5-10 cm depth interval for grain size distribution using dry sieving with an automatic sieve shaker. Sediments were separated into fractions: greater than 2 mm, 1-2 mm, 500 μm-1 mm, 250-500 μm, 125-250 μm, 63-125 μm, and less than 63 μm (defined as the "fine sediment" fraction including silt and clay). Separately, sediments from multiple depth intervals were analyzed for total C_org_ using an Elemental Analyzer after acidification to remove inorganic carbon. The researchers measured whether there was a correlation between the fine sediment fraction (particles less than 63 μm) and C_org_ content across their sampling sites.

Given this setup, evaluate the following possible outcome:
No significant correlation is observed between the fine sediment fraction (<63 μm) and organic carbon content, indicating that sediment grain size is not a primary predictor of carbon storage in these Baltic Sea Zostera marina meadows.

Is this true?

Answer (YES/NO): NO